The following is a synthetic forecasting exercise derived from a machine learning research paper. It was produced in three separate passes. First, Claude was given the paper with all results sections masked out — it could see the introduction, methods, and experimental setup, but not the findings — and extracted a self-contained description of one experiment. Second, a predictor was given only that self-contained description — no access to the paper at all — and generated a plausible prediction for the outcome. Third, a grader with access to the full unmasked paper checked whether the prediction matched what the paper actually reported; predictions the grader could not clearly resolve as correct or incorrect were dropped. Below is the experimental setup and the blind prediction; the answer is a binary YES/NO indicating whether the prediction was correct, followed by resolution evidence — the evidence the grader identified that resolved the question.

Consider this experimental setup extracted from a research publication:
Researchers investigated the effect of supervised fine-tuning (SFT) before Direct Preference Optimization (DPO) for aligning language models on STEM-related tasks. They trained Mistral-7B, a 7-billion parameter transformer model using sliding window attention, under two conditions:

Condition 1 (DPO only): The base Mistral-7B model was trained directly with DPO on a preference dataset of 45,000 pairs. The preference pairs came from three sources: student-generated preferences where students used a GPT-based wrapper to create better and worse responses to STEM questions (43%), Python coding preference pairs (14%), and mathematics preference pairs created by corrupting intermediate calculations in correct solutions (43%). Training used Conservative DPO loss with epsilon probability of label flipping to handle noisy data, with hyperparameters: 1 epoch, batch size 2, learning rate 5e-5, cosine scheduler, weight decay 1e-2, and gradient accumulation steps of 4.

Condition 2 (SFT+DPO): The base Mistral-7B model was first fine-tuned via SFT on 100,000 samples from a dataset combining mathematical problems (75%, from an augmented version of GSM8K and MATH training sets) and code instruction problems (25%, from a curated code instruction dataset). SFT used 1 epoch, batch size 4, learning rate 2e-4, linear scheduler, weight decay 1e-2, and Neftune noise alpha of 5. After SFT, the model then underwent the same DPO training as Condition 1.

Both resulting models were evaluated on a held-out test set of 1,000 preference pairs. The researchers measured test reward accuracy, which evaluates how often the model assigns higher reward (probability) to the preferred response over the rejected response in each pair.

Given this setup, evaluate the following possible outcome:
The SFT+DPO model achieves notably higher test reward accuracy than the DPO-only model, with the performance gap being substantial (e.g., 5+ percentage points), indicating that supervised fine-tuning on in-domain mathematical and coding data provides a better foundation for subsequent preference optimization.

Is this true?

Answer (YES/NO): NO